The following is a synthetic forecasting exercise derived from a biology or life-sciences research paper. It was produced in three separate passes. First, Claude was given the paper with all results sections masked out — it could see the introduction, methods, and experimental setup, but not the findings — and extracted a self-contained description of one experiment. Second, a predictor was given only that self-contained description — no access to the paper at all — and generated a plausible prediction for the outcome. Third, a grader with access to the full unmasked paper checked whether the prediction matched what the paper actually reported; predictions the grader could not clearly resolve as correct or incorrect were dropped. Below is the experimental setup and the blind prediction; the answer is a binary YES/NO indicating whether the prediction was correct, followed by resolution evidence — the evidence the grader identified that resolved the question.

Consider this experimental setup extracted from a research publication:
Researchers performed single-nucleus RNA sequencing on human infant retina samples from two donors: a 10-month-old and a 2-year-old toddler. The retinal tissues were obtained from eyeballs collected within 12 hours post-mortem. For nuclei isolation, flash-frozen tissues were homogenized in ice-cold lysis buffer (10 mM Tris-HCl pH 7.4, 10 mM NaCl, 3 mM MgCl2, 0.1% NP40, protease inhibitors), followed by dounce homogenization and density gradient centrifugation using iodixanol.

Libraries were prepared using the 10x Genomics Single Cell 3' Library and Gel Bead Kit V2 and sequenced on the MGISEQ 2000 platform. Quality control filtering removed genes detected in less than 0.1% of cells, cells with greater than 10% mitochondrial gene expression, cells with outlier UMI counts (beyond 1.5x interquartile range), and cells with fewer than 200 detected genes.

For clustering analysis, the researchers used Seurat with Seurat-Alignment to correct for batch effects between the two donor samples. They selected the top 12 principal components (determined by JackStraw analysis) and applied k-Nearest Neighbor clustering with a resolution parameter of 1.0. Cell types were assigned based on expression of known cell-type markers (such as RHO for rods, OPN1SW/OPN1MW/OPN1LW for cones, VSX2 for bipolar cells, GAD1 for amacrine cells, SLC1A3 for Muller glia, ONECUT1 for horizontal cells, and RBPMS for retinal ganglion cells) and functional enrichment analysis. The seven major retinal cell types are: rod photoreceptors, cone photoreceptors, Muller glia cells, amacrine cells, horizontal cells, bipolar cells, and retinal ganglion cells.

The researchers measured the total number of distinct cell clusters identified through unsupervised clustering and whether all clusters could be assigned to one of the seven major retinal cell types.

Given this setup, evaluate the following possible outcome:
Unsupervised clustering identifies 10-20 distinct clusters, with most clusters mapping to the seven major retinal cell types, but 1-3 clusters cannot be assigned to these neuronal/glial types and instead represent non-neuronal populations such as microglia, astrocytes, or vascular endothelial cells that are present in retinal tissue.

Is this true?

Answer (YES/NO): YES